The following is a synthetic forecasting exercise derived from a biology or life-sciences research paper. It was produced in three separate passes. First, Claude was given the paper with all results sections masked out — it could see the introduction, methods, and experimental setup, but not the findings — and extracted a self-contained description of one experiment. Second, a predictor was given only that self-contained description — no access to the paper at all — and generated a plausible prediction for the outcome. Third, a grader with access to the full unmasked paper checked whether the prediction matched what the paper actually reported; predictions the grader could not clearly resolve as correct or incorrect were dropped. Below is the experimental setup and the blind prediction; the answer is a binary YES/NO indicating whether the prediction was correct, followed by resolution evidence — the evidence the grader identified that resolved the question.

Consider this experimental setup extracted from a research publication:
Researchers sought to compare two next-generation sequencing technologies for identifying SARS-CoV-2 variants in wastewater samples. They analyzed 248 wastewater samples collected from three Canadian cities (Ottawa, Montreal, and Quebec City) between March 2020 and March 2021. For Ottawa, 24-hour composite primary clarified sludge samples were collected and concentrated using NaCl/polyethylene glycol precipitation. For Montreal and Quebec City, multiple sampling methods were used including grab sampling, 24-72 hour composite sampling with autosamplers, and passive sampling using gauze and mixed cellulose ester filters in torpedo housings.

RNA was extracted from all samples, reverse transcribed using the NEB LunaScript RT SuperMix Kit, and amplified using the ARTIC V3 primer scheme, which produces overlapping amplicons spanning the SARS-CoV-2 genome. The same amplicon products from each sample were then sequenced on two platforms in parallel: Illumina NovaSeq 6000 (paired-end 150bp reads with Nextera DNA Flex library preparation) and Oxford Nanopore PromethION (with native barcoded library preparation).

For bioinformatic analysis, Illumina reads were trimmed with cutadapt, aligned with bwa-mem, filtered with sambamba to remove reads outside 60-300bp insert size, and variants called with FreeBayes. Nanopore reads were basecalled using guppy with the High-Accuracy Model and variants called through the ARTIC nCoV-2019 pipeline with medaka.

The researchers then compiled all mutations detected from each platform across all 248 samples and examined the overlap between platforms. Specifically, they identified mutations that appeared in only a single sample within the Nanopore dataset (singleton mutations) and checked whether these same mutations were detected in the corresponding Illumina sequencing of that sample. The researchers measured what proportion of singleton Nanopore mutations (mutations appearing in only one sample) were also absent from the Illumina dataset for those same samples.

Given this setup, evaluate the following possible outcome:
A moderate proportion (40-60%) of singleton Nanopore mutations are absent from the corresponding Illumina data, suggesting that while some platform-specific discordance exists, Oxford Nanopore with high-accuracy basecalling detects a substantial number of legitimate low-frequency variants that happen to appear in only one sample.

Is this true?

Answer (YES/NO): NO